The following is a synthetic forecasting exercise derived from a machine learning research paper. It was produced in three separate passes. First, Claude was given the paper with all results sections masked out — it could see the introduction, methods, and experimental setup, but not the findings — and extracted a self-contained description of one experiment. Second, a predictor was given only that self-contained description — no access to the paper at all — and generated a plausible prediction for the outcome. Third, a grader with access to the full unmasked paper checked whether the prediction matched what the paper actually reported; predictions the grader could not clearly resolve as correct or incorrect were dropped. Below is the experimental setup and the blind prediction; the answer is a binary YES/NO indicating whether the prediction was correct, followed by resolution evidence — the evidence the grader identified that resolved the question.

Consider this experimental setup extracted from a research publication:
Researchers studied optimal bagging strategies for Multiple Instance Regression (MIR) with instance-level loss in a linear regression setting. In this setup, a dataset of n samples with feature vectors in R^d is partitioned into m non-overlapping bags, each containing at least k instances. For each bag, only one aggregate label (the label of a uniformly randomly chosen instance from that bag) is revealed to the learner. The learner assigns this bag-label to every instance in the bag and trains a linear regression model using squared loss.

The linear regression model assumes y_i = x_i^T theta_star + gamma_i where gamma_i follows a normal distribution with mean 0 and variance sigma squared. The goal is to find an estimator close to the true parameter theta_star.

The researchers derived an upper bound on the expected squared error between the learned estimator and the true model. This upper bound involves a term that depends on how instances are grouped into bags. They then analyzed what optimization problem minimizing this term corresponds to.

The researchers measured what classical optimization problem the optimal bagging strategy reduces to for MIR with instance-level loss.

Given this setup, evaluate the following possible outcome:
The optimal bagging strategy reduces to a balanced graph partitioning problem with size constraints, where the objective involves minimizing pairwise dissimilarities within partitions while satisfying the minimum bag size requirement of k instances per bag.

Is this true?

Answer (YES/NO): NO